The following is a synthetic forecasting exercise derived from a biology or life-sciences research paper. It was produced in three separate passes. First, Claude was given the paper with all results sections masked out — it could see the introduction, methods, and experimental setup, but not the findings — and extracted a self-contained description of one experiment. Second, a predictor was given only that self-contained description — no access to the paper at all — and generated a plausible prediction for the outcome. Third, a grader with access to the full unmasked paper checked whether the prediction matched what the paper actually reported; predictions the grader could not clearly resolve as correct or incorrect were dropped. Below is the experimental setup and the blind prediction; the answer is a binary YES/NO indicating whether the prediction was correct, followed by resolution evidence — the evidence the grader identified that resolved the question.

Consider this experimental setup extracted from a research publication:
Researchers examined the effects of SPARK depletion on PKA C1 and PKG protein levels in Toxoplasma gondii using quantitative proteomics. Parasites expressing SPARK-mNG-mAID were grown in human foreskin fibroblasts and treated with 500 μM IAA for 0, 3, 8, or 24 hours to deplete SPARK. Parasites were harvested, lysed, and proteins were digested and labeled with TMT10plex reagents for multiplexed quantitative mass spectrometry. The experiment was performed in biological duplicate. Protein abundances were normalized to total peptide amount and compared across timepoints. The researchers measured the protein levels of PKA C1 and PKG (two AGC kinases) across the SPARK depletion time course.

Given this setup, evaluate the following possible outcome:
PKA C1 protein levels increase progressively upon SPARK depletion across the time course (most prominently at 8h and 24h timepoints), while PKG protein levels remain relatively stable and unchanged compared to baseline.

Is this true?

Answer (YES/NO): NO